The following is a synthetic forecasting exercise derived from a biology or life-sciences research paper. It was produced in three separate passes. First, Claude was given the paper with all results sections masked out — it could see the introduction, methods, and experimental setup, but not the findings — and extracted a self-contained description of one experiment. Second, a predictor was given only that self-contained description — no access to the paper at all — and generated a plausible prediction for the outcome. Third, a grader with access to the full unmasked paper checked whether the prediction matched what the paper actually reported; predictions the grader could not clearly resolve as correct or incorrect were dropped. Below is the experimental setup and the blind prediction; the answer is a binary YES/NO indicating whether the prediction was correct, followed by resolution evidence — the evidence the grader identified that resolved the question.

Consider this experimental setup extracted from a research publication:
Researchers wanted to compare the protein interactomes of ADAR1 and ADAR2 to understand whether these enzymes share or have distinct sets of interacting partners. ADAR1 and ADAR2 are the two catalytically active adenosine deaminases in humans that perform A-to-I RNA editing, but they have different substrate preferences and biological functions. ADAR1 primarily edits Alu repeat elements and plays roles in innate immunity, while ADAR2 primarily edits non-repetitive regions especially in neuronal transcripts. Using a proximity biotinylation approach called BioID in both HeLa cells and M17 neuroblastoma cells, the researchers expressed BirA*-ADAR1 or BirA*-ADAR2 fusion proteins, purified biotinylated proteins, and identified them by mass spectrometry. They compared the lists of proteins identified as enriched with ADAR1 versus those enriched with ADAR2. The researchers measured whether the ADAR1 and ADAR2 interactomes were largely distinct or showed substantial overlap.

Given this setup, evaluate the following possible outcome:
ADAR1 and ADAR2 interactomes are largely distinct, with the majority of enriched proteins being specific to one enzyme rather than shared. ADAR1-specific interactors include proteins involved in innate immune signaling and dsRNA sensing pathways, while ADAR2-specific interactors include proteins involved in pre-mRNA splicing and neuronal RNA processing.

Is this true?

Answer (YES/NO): NO